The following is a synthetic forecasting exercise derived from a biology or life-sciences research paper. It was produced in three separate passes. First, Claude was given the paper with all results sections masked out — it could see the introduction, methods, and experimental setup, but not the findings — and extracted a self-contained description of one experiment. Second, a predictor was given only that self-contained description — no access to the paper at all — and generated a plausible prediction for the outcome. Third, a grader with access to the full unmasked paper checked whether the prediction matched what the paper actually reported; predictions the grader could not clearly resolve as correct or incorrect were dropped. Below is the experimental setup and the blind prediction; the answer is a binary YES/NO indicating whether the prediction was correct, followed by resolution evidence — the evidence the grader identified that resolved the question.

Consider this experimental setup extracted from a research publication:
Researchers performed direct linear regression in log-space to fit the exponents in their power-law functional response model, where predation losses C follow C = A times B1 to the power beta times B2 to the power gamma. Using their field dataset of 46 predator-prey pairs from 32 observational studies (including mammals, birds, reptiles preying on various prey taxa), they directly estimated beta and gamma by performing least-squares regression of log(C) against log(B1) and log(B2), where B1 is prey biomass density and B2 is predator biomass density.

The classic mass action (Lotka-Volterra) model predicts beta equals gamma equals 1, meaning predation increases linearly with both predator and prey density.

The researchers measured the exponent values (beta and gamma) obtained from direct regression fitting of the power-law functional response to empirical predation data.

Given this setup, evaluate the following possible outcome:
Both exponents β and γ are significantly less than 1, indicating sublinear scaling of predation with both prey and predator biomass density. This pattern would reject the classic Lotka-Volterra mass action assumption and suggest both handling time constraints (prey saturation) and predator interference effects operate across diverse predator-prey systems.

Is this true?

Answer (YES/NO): YES